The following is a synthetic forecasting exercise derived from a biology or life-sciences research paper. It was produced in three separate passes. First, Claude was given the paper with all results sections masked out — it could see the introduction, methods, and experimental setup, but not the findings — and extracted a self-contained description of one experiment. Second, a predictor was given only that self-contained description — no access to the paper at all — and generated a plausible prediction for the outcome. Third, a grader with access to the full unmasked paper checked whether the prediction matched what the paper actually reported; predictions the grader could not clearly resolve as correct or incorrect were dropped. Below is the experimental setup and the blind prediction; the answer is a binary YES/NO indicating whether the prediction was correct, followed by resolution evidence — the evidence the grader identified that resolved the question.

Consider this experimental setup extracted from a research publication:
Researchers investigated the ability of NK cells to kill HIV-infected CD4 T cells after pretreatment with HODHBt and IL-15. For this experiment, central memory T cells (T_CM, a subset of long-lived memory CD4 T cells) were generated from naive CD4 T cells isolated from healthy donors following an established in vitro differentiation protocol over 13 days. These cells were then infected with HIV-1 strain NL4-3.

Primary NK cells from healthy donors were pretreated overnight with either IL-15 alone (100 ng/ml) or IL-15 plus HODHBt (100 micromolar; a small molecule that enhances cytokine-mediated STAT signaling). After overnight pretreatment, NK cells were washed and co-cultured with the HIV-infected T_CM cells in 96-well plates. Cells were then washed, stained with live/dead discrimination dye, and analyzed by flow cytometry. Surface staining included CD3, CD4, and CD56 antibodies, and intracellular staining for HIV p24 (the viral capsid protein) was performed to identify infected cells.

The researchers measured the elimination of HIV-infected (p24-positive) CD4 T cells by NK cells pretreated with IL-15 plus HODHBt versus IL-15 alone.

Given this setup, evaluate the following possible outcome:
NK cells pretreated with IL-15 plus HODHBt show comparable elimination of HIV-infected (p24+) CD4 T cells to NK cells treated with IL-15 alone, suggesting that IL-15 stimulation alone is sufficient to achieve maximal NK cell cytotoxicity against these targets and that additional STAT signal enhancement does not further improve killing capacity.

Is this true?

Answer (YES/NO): NO